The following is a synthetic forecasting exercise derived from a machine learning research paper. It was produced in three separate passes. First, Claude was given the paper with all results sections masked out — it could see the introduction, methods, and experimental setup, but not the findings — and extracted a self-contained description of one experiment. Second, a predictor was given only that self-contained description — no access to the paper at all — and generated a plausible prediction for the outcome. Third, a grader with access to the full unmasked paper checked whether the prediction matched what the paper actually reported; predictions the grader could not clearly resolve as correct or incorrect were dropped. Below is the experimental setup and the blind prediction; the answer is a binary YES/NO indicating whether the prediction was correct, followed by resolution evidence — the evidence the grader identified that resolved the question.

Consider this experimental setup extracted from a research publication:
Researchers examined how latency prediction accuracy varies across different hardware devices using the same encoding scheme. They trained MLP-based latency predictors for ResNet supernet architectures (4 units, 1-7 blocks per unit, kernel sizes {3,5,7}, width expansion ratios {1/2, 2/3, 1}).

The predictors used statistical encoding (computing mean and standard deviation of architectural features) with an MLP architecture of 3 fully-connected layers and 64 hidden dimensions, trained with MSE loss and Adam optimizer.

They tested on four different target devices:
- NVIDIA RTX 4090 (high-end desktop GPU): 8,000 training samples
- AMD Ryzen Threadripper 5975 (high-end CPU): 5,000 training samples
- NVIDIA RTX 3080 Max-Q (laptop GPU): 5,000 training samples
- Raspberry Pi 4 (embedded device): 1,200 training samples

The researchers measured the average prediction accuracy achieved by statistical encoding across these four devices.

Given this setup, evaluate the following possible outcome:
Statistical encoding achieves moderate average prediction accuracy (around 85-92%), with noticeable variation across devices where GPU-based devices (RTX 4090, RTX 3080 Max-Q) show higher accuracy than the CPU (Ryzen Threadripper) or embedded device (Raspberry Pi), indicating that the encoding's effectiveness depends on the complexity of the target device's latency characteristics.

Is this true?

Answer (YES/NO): NO